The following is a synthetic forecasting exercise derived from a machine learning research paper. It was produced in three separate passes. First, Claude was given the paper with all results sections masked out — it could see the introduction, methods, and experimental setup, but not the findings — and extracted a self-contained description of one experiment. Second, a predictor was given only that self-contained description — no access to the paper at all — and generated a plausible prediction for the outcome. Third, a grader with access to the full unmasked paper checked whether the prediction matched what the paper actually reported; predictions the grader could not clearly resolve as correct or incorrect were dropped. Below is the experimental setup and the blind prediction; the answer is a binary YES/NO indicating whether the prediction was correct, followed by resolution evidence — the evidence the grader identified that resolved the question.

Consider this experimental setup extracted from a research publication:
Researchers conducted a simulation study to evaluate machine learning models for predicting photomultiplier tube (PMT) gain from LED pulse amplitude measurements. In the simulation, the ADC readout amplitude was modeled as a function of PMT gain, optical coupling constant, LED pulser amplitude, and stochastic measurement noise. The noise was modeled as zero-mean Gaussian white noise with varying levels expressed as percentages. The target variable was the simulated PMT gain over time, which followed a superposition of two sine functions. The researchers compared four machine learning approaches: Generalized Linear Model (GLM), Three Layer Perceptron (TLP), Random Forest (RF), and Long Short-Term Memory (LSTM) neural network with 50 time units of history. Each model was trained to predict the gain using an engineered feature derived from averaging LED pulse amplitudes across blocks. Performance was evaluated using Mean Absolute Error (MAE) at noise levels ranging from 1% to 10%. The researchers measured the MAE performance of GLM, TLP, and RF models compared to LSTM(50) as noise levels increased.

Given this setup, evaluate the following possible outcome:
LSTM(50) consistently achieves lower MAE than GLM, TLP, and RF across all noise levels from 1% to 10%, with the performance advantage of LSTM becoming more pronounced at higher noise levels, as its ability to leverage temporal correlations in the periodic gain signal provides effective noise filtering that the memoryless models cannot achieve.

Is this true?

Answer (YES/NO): NO